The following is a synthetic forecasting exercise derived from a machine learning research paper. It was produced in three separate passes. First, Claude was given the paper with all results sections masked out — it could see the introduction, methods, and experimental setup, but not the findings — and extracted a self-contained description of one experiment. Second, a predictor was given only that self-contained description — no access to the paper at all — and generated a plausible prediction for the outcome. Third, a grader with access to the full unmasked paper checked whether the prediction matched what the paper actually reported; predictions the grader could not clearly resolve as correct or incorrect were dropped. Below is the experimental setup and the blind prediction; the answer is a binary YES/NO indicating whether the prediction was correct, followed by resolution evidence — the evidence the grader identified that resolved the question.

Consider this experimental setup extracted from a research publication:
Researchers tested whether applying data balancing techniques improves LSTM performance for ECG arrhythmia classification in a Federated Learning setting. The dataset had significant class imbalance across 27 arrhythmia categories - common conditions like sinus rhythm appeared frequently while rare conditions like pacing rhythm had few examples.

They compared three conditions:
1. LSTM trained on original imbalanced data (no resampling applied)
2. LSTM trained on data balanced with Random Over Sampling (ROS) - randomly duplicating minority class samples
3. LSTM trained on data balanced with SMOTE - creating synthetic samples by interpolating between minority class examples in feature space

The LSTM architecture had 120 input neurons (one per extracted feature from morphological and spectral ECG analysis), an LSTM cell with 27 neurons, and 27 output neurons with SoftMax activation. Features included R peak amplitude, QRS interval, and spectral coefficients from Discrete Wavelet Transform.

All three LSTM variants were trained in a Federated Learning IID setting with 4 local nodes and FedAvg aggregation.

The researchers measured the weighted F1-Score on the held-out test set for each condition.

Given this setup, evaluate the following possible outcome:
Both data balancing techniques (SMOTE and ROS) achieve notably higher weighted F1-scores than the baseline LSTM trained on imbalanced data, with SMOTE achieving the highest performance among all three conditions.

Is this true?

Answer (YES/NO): NO